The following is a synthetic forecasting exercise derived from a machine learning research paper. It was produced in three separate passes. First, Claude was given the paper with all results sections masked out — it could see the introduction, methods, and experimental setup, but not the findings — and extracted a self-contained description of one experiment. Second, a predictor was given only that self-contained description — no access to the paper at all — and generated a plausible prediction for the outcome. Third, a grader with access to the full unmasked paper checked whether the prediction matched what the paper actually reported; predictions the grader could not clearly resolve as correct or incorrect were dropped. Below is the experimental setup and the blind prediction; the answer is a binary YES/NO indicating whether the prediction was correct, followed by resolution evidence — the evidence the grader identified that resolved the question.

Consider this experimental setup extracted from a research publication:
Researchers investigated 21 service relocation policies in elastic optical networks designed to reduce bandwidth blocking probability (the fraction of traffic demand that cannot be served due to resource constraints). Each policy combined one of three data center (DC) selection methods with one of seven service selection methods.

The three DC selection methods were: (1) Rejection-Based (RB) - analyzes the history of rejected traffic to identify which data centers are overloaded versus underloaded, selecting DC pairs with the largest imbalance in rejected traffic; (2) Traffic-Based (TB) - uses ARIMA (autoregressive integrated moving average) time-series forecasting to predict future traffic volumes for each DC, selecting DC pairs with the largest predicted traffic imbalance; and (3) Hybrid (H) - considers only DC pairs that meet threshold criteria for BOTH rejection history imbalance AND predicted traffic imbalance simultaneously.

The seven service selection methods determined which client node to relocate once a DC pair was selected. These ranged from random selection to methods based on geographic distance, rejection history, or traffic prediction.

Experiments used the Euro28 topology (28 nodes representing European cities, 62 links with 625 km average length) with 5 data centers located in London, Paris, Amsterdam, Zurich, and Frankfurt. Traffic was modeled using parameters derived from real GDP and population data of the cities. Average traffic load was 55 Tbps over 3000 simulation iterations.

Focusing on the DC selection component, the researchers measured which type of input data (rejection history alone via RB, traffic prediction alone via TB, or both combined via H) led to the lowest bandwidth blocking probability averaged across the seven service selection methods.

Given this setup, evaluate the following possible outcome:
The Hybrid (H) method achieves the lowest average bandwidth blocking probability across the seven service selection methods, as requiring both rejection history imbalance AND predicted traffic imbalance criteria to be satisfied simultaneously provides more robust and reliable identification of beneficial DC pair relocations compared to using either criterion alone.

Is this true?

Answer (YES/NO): YES